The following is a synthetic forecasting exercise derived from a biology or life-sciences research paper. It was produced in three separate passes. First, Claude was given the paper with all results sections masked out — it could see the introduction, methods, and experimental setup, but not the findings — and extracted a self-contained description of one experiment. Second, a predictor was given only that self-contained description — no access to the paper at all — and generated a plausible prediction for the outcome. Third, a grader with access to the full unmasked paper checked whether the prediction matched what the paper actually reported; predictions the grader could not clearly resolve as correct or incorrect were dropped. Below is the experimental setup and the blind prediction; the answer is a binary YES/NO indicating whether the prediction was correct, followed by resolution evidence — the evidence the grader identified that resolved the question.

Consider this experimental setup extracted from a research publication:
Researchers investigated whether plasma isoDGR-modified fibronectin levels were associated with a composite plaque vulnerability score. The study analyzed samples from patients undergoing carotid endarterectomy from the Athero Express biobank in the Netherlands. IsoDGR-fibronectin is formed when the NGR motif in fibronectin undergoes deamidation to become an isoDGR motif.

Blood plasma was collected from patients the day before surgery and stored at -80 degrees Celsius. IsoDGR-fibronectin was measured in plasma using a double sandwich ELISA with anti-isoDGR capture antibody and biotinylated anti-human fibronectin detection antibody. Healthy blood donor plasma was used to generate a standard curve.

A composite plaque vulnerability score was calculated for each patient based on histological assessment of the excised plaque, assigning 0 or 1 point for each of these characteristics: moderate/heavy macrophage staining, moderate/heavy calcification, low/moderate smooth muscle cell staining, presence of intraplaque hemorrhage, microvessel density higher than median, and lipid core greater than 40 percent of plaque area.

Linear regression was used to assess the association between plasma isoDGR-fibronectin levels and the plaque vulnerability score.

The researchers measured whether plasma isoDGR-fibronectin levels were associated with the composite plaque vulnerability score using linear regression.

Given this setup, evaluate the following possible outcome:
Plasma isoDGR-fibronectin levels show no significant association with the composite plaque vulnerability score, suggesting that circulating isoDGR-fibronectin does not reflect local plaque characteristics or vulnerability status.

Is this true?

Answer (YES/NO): YES